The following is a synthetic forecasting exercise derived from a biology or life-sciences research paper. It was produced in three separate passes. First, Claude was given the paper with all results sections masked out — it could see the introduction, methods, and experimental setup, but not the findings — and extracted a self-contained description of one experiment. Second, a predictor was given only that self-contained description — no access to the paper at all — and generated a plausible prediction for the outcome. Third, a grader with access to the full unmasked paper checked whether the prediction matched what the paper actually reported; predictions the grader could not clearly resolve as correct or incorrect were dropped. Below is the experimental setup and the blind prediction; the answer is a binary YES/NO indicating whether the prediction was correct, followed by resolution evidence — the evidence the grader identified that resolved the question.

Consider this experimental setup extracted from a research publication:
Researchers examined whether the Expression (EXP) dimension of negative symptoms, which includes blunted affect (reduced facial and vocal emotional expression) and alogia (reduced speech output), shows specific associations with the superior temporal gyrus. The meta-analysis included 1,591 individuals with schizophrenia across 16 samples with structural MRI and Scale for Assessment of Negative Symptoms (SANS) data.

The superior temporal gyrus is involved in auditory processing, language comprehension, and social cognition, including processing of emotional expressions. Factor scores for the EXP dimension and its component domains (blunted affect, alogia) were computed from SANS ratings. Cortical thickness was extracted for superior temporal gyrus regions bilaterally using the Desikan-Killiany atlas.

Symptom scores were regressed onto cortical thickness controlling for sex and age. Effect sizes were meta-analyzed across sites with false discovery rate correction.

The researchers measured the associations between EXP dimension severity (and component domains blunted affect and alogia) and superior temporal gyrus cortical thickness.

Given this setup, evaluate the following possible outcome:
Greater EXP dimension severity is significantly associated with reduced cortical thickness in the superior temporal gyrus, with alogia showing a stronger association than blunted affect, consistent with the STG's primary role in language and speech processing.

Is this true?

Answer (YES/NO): NO